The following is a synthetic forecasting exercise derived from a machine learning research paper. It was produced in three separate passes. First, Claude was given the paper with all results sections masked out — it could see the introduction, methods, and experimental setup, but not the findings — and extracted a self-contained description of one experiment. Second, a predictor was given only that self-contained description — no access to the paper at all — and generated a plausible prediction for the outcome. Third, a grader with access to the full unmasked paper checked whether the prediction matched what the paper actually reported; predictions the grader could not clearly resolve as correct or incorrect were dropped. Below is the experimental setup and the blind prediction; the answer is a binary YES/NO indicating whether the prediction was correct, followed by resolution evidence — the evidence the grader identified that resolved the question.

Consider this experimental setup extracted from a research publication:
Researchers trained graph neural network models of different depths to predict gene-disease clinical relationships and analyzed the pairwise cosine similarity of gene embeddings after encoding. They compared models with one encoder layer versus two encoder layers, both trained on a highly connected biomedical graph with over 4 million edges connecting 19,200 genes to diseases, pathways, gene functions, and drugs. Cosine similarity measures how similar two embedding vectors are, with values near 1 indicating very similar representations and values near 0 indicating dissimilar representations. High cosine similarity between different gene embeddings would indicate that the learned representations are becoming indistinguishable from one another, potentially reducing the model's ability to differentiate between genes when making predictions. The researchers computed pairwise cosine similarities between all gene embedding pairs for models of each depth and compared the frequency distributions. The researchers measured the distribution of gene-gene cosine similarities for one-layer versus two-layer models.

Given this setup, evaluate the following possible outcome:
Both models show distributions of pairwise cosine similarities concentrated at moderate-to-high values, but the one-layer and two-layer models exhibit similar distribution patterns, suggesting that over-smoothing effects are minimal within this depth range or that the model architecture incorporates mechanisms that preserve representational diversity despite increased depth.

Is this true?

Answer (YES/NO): NO